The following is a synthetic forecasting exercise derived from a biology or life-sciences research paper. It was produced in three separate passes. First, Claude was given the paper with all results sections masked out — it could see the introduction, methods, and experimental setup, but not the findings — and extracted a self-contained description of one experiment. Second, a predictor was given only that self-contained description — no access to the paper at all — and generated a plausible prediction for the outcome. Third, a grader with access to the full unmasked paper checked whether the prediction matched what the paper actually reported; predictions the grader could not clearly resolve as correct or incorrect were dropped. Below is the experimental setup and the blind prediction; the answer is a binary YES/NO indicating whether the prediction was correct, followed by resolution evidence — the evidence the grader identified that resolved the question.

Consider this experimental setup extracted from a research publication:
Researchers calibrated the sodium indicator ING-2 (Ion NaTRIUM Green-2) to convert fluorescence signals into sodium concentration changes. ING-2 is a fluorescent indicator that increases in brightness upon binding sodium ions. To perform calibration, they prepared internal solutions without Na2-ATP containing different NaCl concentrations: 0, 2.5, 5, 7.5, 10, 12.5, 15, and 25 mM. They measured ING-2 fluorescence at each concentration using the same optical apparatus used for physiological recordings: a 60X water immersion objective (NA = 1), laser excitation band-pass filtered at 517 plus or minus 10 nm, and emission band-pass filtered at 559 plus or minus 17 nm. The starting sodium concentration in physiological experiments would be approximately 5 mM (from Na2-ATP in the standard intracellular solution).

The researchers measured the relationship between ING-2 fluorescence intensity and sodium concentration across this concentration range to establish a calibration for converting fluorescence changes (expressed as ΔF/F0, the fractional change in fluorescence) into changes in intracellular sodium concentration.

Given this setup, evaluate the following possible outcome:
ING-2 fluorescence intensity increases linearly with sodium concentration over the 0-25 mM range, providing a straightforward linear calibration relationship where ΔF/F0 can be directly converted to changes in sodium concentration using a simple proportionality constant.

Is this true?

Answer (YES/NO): NO